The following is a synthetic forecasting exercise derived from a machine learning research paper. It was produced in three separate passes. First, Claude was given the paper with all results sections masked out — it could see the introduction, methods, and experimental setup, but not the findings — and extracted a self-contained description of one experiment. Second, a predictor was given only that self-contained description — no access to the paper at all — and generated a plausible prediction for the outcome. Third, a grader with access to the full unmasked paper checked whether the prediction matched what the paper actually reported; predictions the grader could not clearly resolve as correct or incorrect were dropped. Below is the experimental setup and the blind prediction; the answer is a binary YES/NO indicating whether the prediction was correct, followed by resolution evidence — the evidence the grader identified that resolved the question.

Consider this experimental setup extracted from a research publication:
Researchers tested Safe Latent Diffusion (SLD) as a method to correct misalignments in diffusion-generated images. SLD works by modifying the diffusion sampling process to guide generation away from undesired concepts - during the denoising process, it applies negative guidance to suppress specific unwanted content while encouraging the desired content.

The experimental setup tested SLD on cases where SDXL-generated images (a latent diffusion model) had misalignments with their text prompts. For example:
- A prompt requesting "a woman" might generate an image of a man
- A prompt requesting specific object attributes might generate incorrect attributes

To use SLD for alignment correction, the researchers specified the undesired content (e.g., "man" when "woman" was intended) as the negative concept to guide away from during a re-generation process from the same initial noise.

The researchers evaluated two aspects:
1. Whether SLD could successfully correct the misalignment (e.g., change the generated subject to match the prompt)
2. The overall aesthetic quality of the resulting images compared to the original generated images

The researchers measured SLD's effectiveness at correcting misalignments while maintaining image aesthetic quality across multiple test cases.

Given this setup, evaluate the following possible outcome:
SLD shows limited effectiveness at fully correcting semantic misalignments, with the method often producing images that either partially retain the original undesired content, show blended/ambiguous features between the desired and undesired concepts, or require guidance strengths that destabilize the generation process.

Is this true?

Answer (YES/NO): NO